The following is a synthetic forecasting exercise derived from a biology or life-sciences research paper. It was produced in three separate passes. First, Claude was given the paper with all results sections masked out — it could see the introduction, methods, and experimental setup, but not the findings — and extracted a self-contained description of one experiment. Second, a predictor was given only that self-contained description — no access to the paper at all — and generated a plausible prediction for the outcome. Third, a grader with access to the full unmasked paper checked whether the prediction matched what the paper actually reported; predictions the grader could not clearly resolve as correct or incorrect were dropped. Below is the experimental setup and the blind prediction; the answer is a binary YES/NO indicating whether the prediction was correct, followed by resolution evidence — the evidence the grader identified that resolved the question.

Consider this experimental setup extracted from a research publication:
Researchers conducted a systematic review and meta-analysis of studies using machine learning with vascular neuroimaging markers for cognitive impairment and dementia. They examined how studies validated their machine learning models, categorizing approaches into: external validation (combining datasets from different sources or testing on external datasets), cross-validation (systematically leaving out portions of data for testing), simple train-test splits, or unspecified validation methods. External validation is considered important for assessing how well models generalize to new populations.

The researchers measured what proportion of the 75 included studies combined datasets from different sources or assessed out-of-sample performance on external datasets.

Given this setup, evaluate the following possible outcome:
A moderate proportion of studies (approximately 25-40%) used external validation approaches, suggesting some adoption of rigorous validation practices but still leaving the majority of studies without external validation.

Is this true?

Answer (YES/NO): NO